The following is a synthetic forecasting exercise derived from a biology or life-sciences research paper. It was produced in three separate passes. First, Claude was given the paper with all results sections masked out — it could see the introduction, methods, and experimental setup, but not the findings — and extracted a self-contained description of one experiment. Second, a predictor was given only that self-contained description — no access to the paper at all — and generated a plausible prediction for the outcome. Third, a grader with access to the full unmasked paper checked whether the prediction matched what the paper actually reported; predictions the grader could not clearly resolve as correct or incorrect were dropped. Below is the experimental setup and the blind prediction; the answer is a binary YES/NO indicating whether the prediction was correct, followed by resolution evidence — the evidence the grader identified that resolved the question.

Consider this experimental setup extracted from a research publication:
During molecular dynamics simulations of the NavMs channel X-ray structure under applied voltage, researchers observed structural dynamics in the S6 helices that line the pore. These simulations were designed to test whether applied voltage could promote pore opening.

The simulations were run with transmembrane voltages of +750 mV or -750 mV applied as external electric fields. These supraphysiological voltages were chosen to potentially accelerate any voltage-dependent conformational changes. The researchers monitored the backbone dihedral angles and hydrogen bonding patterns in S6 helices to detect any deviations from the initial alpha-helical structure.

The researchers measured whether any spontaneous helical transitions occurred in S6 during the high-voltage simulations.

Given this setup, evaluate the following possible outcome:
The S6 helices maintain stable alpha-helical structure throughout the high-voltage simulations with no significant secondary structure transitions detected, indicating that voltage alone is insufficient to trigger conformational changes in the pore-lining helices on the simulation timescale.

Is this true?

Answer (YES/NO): NO